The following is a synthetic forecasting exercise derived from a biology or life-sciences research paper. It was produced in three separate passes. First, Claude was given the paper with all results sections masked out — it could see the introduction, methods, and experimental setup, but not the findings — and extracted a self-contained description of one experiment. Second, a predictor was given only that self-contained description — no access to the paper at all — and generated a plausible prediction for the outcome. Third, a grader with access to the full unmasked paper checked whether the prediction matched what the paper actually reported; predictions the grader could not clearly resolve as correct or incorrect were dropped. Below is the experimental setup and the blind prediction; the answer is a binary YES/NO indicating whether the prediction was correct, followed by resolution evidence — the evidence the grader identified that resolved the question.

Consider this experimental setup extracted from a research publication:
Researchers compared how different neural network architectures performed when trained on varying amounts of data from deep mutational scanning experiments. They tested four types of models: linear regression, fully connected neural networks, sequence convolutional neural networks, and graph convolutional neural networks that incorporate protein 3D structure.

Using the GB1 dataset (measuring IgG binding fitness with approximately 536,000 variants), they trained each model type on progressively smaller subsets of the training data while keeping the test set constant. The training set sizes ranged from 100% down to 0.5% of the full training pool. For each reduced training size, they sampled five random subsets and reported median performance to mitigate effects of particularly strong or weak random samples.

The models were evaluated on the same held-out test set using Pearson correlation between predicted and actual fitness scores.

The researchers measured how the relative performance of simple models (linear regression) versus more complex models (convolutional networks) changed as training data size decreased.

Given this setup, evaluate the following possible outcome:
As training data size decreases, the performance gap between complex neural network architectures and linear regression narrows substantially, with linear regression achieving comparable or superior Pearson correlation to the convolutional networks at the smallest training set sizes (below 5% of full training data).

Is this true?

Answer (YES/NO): NO